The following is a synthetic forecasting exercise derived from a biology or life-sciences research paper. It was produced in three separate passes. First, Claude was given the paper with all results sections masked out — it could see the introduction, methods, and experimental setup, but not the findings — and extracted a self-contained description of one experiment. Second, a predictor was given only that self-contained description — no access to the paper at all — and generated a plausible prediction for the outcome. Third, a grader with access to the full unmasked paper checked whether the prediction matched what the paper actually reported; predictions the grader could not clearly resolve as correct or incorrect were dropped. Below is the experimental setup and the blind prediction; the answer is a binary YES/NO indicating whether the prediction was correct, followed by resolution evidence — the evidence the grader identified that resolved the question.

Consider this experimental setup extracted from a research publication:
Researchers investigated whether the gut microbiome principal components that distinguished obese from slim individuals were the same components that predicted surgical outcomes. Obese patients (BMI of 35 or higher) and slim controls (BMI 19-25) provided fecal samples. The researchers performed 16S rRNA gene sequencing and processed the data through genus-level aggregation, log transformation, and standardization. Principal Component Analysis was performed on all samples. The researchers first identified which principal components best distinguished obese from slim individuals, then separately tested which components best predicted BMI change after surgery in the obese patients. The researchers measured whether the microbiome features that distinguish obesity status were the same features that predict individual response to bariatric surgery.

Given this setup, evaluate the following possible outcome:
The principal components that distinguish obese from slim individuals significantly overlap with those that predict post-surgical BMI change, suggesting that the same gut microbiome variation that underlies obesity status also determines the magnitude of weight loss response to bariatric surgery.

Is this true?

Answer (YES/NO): YES